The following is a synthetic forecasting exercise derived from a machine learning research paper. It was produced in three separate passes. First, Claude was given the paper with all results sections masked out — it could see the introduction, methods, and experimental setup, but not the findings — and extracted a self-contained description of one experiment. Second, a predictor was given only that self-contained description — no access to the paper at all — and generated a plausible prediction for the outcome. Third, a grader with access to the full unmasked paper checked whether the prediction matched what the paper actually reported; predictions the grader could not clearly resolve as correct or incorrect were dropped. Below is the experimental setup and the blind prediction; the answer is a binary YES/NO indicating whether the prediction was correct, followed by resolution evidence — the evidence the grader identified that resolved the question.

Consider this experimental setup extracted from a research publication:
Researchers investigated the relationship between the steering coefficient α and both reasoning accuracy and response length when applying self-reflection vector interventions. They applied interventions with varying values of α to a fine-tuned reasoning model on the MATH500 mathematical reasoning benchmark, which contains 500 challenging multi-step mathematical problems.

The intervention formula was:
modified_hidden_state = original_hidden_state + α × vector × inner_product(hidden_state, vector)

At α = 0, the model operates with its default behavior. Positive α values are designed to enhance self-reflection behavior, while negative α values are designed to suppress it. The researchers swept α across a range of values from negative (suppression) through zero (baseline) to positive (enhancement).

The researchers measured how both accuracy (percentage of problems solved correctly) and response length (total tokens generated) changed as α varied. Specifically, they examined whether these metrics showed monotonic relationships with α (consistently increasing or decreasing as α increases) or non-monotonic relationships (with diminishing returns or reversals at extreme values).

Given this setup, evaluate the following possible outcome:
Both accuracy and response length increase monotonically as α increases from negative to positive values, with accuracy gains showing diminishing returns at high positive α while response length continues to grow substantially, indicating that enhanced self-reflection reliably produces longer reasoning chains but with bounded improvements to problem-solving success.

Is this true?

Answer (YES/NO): NO